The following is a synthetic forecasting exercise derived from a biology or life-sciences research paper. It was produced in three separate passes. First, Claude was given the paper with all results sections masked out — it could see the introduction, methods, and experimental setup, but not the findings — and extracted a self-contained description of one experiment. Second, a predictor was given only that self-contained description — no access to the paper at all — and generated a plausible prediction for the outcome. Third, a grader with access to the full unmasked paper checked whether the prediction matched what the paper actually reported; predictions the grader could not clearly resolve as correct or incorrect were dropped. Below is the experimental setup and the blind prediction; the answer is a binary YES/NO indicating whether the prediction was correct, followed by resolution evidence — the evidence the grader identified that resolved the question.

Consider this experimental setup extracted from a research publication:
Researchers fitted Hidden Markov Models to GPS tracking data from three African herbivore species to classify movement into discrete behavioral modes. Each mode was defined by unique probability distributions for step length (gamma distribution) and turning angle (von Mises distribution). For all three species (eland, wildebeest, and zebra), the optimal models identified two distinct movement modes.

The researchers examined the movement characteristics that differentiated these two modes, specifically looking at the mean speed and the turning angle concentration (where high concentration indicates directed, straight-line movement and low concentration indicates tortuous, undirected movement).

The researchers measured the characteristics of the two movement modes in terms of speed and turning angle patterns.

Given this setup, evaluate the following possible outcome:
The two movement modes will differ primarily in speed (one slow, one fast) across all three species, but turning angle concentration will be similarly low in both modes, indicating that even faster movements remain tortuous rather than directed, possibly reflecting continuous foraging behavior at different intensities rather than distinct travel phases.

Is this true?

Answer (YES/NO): NO